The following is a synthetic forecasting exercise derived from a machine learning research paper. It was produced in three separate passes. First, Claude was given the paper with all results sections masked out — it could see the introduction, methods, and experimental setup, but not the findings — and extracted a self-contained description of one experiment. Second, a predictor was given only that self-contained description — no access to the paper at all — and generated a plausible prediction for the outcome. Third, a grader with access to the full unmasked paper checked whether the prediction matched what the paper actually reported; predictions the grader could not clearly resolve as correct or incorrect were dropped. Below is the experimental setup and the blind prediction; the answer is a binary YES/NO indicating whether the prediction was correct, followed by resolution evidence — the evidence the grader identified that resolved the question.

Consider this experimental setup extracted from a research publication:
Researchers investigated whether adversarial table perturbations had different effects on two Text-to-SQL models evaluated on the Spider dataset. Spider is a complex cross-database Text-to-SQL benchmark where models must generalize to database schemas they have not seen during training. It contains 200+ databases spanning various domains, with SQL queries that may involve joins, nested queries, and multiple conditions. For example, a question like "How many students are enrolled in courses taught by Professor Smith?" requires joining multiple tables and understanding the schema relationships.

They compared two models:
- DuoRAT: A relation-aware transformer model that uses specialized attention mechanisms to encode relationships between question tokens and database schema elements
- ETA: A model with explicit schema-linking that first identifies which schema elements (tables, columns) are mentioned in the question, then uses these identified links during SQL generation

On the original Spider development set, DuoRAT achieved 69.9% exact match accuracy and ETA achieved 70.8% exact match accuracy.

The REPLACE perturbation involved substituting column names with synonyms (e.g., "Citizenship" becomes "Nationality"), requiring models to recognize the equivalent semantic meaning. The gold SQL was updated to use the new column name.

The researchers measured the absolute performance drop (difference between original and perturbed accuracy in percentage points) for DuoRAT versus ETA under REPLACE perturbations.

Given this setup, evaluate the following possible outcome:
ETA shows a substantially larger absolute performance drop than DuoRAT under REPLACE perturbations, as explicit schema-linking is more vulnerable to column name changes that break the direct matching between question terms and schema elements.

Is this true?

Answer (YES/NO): NO